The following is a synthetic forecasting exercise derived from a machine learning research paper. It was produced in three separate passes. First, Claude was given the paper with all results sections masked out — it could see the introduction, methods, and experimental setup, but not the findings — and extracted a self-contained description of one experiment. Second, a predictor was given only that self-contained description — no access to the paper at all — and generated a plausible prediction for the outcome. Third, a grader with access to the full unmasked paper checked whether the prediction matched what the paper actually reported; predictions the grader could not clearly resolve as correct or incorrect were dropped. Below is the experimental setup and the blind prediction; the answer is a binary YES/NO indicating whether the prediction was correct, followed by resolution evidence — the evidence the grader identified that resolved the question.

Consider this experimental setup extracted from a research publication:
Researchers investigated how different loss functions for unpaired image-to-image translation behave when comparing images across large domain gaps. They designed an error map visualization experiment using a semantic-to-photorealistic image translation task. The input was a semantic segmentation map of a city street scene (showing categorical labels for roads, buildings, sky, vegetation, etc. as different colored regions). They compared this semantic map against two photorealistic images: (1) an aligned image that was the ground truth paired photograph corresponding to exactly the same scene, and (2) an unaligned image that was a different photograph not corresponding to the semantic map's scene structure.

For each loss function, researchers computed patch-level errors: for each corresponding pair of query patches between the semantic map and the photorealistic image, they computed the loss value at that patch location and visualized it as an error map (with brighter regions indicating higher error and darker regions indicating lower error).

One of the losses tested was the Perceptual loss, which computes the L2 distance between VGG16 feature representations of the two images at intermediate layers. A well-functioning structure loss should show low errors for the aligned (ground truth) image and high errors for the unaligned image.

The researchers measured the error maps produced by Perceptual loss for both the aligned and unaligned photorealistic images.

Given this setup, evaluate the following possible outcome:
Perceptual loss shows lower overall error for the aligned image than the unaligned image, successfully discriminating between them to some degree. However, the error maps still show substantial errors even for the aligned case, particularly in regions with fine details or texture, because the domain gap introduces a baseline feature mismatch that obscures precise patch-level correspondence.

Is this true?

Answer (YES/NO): NO